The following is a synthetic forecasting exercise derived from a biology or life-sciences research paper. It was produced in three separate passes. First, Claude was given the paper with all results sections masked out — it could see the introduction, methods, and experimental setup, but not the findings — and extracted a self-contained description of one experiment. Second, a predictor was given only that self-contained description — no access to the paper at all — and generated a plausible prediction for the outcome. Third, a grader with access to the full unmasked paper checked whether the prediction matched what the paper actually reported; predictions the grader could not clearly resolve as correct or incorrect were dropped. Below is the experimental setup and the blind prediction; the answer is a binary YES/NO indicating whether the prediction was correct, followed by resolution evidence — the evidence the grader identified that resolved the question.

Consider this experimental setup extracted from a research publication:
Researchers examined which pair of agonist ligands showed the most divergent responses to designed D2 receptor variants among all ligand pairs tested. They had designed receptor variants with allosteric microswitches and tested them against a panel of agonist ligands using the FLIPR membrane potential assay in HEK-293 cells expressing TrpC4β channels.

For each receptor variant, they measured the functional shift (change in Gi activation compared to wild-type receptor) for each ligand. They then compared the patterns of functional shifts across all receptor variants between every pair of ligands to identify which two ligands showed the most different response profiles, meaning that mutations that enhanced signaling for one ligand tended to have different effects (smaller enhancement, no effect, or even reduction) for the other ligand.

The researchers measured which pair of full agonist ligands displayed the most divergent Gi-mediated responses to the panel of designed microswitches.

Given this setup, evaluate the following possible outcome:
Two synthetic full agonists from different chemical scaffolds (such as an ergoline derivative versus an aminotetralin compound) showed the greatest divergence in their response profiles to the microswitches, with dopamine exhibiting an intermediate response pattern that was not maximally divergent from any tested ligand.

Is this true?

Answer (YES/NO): NO